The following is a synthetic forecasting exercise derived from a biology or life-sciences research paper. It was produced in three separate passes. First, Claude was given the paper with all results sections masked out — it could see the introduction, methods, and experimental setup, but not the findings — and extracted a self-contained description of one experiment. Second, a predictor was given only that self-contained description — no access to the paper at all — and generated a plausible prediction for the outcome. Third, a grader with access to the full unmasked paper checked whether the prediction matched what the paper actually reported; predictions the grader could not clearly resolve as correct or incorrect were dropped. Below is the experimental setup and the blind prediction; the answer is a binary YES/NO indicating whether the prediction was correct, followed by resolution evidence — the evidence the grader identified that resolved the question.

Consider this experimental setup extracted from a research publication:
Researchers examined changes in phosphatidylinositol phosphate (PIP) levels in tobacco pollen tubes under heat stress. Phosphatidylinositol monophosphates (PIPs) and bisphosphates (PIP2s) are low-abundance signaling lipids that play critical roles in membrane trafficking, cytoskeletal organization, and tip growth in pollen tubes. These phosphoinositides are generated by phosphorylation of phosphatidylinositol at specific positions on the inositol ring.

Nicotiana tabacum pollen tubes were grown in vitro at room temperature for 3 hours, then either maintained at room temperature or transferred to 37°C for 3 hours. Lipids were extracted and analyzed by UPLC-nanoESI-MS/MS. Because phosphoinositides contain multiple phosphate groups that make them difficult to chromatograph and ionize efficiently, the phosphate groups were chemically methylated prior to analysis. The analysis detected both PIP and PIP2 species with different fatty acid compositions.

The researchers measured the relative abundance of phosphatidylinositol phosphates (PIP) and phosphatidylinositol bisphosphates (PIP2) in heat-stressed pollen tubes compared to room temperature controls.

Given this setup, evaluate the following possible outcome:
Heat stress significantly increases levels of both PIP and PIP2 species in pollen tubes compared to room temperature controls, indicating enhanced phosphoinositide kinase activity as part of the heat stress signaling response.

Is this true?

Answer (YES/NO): NO